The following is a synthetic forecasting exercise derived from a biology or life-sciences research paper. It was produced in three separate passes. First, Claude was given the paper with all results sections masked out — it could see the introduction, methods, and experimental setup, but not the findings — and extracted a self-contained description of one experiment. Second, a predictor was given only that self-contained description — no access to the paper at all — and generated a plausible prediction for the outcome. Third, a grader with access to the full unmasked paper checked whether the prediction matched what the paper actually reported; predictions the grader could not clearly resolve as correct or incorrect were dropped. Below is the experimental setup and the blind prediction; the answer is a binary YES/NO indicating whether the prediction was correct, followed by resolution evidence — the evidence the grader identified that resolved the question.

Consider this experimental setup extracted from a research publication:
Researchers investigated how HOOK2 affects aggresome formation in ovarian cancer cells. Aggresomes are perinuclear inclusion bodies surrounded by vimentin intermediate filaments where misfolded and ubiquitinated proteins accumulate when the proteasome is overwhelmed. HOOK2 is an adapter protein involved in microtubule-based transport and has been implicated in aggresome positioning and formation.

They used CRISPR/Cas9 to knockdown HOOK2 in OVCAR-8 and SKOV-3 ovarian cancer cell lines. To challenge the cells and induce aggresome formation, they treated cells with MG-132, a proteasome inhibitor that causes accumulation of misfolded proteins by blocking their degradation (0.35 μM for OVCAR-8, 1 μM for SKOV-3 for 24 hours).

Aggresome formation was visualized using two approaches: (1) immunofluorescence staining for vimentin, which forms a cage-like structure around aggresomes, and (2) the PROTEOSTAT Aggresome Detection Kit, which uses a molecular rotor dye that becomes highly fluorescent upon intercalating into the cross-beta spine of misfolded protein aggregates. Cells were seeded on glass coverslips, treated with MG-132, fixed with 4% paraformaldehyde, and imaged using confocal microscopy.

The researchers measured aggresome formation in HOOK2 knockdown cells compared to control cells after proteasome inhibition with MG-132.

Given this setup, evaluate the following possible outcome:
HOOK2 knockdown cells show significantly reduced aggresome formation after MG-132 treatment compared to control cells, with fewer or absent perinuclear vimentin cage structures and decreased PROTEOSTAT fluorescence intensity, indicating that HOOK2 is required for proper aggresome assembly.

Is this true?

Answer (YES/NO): NO